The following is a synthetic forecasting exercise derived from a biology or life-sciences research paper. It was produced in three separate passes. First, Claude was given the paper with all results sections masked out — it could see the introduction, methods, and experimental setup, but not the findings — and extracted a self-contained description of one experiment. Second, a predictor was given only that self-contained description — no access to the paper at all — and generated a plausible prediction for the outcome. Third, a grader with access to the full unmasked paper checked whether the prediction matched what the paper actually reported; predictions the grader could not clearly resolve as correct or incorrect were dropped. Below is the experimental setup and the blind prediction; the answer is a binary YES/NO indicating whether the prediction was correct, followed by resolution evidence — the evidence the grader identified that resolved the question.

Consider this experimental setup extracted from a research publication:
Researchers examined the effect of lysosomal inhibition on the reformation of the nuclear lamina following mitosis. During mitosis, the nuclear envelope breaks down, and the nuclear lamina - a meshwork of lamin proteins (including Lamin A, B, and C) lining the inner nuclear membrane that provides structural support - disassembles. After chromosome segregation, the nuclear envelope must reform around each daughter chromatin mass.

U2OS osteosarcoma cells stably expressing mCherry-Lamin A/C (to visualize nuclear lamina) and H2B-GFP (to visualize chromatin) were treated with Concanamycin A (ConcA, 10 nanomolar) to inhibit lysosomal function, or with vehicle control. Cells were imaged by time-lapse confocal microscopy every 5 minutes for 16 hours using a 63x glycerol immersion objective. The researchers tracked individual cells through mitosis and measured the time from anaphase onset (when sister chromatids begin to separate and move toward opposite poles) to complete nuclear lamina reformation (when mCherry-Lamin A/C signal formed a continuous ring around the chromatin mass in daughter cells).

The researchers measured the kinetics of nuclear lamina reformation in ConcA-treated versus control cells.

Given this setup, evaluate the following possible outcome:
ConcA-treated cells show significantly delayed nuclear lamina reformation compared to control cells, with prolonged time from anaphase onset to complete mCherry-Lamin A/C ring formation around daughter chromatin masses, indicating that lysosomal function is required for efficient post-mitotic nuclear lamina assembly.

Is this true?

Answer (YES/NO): NO